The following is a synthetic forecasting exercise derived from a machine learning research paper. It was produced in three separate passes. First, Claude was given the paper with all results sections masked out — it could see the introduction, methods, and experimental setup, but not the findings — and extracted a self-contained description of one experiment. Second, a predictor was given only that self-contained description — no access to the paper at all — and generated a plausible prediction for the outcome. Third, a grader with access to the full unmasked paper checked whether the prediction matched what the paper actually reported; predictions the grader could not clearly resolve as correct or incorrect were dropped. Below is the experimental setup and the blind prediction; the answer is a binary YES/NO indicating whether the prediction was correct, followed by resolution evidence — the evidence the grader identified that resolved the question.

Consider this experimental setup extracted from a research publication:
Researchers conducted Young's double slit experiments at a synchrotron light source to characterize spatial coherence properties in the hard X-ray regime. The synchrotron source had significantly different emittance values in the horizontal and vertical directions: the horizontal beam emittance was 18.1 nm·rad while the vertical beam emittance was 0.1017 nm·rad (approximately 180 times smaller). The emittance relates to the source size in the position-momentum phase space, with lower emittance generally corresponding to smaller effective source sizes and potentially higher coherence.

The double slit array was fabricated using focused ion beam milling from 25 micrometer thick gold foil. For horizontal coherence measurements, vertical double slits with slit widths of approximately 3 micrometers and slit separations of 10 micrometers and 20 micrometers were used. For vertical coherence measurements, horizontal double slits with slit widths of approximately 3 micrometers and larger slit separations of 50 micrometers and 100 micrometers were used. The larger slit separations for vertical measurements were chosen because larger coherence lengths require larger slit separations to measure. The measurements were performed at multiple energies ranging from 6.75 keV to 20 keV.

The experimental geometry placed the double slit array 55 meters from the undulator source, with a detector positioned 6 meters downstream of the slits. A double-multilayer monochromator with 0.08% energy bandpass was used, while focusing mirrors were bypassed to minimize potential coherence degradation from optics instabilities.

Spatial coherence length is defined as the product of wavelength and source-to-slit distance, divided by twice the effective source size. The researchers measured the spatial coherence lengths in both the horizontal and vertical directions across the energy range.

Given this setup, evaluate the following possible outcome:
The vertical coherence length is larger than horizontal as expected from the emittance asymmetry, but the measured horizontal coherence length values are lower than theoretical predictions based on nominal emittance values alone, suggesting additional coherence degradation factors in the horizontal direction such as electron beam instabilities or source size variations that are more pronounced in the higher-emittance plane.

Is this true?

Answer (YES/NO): NO